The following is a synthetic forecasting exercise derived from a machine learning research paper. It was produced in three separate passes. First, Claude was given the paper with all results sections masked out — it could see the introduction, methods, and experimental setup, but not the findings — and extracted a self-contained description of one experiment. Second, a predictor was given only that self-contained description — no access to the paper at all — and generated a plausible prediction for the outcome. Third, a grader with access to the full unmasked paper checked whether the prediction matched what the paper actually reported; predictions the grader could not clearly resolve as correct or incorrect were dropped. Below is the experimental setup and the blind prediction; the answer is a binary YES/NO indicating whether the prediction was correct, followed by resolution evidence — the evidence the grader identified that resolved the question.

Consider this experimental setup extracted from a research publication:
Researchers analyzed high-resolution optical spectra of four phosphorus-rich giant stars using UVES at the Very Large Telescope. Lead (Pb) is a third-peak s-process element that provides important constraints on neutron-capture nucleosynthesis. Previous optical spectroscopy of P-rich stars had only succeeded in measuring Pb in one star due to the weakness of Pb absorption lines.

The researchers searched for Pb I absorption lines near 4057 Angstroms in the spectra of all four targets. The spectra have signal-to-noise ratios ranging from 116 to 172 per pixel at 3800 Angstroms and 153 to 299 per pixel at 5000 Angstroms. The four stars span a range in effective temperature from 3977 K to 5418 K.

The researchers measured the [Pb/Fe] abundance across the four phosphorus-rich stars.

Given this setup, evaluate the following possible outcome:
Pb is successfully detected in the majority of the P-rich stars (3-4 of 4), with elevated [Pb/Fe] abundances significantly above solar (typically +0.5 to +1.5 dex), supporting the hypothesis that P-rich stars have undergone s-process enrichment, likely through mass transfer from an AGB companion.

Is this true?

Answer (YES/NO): NO